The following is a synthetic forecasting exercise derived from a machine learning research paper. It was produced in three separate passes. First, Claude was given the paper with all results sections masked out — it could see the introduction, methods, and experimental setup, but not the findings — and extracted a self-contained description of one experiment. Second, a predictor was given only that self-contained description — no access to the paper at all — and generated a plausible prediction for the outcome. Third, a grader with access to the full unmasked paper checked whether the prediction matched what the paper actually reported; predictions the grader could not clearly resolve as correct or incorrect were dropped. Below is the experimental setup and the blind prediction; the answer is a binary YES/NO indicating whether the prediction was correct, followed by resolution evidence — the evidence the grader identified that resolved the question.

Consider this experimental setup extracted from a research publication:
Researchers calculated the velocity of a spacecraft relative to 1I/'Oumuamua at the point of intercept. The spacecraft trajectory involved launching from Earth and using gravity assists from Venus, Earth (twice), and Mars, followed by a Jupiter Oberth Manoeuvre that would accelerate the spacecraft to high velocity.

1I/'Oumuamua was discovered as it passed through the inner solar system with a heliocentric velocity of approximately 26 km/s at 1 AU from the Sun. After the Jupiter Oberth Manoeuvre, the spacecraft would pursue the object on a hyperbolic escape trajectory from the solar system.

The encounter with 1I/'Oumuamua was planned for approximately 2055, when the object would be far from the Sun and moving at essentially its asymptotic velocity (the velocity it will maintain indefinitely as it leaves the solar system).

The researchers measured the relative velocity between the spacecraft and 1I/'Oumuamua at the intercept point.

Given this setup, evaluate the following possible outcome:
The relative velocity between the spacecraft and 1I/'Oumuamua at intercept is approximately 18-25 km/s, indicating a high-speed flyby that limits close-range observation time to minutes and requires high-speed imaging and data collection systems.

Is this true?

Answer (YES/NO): NO